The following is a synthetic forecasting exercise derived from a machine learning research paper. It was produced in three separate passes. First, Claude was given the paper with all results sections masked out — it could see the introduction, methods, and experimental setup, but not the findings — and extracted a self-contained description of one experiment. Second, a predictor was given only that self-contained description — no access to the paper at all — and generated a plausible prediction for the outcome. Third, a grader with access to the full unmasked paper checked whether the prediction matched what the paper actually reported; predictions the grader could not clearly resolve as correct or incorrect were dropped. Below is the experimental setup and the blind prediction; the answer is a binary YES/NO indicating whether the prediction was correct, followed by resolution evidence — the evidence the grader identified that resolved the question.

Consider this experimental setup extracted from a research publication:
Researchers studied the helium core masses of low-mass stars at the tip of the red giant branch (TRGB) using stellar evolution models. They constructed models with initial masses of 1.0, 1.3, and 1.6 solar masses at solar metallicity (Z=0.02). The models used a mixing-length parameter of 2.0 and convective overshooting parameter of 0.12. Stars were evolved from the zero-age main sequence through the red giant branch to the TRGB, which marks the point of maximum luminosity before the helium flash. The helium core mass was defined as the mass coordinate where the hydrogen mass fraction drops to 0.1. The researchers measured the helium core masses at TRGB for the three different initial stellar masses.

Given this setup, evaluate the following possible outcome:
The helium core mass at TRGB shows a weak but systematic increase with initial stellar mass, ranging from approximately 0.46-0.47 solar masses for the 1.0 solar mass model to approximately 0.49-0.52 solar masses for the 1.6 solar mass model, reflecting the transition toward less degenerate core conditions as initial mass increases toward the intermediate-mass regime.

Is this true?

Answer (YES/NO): NO